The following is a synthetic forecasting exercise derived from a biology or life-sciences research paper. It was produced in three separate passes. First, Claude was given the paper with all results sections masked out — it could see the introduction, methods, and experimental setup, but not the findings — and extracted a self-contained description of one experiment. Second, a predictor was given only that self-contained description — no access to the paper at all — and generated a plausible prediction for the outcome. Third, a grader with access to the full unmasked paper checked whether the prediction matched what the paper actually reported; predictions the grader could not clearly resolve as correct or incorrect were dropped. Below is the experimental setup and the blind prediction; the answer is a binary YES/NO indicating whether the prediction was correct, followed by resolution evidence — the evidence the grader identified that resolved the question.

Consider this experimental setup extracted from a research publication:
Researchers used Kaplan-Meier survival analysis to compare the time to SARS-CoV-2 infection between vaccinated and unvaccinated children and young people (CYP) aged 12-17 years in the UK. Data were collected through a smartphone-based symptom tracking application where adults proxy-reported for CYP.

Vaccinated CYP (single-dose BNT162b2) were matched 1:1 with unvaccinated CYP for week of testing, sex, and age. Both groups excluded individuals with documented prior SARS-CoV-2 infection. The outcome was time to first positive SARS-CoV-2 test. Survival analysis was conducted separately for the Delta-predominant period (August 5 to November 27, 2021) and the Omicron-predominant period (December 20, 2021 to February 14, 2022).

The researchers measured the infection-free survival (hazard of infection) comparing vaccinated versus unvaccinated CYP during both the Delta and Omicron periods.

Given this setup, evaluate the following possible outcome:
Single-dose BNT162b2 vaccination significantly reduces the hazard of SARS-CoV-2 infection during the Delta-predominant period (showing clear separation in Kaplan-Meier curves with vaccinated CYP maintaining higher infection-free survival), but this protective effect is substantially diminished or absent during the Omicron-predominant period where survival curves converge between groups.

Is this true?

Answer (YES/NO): NO